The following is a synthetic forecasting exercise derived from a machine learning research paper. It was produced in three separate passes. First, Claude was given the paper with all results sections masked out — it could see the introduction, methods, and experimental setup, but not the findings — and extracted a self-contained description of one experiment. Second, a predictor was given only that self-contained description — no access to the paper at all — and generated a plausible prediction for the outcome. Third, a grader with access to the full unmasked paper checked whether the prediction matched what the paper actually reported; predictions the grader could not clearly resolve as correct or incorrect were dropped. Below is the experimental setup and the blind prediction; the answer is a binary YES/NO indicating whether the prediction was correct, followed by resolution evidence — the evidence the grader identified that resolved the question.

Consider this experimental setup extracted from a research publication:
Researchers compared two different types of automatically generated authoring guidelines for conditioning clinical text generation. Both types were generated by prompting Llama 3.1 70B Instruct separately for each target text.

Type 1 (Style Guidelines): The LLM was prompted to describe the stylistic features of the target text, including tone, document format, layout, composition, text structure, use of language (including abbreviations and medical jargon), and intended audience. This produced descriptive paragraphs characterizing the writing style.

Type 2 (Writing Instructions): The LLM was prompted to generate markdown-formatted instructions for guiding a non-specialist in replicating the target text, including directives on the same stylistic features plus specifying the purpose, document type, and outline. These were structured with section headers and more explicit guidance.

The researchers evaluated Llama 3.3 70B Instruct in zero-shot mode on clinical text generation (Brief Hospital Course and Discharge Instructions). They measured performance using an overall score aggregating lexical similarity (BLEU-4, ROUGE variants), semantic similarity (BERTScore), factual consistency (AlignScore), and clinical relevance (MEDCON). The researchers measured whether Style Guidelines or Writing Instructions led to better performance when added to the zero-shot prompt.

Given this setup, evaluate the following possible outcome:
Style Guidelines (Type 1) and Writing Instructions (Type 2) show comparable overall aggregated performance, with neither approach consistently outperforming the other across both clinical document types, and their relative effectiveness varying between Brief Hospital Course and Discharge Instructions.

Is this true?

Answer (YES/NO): NO